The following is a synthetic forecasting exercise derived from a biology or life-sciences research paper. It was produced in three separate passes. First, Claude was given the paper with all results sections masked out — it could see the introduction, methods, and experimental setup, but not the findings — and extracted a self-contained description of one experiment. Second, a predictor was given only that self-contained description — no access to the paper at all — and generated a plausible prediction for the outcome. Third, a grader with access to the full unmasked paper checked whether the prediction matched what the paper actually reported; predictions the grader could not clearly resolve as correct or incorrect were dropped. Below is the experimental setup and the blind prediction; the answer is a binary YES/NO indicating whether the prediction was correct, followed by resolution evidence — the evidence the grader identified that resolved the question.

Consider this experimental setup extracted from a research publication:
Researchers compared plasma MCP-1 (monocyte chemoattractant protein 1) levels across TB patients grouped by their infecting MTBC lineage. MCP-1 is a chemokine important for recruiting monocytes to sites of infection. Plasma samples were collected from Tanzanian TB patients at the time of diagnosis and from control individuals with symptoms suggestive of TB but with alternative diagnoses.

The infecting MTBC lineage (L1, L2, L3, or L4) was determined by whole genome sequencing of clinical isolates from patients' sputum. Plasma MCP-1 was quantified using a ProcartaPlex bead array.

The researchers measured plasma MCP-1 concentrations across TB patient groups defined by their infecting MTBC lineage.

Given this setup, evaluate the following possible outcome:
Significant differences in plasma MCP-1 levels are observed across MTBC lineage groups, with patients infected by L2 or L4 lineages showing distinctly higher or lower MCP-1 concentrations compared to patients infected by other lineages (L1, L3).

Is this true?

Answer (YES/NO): YES